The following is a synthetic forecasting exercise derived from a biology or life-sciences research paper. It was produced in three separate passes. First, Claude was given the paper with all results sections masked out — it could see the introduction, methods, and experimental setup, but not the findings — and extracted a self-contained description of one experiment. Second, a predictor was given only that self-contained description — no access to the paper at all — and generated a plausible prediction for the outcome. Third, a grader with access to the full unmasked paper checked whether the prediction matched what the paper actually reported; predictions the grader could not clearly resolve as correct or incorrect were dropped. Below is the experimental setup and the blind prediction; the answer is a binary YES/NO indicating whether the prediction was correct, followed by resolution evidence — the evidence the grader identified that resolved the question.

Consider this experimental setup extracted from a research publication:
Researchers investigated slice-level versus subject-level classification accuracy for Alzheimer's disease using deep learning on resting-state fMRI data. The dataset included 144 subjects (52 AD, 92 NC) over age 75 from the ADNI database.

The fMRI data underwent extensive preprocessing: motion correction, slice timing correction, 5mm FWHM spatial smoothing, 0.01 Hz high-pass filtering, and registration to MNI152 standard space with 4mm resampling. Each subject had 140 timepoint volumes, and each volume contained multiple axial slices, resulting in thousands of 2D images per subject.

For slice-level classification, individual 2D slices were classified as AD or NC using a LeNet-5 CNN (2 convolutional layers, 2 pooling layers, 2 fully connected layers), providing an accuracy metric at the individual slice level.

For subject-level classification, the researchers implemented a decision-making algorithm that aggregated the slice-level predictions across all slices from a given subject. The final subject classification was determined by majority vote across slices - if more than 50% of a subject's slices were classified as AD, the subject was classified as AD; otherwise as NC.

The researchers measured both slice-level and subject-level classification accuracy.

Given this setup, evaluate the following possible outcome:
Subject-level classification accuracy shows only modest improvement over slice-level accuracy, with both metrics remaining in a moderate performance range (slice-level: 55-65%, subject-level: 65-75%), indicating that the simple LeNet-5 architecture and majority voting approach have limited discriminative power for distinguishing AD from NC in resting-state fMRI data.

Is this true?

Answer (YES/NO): NO